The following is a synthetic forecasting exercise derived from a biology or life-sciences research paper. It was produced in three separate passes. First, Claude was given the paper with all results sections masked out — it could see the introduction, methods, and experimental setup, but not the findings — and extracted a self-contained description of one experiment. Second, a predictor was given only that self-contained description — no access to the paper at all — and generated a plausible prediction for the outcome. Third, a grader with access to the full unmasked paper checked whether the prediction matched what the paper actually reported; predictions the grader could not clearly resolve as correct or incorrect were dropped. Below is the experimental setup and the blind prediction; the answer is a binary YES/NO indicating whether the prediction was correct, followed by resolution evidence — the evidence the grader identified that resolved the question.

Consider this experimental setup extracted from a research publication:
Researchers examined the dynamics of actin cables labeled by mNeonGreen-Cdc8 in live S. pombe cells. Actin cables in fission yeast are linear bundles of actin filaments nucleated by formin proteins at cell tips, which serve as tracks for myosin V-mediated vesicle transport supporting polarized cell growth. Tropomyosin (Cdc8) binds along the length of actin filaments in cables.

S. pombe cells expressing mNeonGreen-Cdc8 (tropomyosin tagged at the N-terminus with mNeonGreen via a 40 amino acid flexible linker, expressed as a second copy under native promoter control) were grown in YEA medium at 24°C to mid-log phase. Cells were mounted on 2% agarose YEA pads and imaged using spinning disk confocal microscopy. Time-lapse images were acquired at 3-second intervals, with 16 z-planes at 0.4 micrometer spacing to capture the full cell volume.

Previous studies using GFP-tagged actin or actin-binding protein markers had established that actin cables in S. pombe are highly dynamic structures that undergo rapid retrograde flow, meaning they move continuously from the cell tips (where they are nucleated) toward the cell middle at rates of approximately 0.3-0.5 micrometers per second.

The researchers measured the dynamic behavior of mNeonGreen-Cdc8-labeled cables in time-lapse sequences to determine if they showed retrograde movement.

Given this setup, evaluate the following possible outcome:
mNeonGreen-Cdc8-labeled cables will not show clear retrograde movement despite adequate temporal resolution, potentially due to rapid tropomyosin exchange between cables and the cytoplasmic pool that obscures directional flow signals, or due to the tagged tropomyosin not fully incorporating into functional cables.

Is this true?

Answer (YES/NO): NO